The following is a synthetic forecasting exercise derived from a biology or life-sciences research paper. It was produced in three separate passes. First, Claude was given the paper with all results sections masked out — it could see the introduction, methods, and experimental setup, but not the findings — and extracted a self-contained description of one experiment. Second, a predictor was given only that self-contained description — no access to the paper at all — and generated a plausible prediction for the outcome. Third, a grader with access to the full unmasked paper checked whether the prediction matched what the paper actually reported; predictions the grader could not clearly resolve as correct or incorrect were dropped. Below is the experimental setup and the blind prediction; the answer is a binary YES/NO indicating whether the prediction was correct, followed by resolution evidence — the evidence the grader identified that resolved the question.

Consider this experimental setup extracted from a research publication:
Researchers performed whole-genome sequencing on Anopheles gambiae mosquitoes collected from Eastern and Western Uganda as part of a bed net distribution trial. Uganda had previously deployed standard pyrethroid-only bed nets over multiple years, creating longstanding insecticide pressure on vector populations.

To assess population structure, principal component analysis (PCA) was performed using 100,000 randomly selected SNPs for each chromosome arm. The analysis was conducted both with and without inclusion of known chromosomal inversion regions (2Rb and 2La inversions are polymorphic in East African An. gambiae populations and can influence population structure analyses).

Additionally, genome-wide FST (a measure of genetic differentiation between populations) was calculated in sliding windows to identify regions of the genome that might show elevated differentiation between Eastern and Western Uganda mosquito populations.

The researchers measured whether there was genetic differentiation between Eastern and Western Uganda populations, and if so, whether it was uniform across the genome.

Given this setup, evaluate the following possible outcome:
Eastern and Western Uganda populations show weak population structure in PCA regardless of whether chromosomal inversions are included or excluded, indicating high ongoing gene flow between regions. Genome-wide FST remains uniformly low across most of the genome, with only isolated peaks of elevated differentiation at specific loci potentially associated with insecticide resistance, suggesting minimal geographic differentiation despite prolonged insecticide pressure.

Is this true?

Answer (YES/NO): YES